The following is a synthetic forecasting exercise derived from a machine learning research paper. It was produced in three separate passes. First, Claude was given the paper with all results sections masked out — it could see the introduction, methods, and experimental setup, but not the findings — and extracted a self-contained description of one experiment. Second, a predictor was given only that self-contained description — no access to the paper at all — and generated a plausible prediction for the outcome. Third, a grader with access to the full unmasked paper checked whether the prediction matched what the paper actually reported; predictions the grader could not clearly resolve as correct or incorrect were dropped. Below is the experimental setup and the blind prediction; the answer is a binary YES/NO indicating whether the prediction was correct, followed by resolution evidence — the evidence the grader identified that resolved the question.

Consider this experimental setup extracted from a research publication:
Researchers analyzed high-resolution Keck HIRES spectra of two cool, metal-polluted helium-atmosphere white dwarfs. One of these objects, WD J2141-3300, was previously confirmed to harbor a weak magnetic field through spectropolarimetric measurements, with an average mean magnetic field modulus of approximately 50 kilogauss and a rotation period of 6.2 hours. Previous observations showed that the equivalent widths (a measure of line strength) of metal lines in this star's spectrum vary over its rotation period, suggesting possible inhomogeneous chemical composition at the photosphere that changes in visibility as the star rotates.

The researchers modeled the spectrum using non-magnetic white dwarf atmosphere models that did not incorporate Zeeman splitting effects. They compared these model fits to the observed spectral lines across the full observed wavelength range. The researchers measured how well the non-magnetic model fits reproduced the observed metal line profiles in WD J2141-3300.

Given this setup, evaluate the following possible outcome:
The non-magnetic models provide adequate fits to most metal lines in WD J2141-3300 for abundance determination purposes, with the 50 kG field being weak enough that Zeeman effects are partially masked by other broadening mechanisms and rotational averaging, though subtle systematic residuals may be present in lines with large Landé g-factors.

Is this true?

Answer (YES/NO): YES